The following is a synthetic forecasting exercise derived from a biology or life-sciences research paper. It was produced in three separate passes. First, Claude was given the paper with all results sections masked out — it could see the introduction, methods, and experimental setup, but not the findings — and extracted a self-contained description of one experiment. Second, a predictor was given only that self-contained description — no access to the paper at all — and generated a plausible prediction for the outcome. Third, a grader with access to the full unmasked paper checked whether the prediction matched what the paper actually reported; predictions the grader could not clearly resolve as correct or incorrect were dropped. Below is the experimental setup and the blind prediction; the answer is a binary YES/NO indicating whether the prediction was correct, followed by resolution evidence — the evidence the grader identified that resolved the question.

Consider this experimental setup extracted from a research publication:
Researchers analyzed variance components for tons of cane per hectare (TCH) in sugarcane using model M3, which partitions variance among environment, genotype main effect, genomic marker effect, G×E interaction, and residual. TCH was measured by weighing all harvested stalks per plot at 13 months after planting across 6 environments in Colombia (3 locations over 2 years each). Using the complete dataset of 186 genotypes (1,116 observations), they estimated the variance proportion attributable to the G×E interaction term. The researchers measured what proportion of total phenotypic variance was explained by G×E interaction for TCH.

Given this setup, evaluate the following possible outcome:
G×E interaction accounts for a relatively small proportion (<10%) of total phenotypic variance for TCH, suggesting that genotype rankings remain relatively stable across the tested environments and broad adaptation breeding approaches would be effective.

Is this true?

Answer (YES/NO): YES